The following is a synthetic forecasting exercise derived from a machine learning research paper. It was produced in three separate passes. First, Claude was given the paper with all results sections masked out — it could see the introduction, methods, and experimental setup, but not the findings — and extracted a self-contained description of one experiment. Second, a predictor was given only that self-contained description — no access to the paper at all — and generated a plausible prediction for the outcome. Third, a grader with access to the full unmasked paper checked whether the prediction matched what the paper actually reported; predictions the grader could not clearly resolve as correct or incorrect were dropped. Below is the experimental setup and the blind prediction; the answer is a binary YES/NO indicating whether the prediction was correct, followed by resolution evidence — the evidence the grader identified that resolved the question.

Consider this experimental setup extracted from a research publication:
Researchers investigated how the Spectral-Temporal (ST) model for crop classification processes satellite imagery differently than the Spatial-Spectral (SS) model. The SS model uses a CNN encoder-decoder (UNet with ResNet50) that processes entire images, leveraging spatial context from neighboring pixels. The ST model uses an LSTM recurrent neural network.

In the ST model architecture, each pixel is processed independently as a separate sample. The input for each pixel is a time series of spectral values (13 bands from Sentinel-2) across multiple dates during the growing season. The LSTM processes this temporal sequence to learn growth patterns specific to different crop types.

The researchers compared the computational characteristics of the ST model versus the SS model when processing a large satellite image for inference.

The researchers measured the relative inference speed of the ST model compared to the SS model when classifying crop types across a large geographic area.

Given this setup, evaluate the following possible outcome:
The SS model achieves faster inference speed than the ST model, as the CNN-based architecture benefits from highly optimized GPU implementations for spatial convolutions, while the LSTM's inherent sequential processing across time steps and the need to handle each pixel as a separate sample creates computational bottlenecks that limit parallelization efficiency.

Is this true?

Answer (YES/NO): YES